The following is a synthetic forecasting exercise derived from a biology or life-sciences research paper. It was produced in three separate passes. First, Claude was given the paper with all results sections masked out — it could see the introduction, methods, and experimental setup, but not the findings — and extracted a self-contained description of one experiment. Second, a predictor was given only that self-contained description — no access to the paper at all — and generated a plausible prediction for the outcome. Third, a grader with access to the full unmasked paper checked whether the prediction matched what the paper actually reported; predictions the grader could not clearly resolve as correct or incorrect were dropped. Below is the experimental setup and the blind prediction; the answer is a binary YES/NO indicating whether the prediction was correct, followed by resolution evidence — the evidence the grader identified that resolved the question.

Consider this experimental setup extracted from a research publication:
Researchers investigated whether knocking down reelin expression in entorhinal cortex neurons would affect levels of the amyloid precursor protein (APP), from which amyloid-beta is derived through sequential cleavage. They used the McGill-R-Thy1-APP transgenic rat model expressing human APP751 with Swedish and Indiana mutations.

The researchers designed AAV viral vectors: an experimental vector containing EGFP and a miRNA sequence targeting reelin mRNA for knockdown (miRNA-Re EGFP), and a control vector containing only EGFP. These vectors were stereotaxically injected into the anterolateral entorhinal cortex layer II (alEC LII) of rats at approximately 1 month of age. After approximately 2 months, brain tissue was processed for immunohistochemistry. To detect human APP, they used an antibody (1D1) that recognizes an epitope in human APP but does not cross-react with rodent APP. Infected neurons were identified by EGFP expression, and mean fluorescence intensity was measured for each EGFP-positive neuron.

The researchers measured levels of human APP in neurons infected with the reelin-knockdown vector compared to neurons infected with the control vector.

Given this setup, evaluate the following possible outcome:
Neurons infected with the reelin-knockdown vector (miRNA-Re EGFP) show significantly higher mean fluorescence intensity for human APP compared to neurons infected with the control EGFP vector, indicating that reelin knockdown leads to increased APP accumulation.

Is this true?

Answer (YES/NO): NO